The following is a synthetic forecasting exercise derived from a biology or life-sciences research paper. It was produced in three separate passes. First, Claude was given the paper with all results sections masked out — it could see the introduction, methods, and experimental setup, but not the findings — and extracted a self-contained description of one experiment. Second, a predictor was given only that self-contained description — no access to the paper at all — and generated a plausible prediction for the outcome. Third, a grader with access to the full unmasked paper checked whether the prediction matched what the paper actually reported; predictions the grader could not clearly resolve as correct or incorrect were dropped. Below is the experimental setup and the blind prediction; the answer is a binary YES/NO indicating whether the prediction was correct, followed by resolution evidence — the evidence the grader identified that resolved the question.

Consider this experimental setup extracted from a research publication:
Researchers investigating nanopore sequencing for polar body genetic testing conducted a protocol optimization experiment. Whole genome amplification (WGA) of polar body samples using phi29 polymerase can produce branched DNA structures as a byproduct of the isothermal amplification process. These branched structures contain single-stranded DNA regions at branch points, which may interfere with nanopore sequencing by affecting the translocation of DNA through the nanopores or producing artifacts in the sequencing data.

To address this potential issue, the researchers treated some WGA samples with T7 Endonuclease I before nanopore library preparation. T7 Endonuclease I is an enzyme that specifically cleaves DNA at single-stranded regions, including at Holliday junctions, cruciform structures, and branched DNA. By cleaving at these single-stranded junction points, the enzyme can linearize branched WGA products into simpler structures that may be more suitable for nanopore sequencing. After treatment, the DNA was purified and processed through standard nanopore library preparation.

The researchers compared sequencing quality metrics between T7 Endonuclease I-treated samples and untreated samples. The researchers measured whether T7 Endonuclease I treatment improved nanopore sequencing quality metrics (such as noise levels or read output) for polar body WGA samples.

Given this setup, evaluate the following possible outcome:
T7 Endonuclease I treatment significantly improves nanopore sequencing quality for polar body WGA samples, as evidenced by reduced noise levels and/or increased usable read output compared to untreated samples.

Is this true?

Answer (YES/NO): YES